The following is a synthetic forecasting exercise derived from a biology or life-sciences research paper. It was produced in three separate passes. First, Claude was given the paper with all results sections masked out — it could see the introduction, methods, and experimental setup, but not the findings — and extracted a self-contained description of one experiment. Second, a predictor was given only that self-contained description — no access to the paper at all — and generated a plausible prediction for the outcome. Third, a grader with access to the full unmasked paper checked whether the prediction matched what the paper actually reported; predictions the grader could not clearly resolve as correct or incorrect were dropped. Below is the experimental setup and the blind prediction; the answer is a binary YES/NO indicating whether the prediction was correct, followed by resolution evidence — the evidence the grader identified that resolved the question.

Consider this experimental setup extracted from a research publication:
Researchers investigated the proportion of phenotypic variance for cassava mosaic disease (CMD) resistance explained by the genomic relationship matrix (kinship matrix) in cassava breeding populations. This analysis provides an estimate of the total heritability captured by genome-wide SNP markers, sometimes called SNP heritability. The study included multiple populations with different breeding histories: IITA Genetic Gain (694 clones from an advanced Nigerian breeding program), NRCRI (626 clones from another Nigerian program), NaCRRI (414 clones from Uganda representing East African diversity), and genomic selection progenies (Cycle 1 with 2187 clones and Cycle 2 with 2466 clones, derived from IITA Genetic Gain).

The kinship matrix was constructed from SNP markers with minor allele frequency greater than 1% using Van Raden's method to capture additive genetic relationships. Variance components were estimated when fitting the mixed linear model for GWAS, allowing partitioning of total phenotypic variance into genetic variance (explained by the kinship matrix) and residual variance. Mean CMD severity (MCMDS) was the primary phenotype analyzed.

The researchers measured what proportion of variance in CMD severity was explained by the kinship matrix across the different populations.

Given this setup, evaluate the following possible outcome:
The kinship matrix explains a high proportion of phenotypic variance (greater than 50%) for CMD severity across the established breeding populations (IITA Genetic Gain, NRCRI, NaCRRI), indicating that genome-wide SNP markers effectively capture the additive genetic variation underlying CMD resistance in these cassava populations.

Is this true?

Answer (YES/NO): YES